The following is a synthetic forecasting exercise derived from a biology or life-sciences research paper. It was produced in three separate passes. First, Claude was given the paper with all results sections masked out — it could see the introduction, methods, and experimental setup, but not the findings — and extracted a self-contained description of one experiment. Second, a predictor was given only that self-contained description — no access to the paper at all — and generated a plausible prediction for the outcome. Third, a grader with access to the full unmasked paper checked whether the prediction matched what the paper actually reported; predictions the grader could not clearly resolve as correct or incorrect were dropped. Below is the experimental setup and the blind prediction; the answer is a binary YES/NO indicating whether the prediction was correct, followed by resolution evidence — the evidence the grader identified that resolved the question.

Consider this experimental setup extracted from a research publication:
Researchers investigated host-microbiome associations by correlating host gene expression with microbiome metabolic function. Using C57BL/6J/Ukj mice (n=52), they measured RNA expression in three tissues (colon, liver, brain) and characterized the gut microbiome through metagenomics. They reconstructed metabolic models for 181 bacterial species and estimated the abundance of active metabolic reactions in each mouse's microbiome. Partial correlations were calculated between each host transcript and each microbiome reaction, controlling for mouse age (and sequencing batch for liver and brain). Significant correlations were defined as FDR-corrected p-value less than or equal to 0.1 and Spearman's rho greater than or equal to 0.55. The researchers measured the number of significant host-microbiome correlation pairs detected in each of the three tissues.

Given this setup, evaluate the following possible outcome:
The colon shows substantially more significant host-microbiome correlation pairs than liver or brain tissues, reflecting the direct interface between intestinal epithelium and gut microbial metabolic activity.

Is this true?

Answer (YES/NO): YES